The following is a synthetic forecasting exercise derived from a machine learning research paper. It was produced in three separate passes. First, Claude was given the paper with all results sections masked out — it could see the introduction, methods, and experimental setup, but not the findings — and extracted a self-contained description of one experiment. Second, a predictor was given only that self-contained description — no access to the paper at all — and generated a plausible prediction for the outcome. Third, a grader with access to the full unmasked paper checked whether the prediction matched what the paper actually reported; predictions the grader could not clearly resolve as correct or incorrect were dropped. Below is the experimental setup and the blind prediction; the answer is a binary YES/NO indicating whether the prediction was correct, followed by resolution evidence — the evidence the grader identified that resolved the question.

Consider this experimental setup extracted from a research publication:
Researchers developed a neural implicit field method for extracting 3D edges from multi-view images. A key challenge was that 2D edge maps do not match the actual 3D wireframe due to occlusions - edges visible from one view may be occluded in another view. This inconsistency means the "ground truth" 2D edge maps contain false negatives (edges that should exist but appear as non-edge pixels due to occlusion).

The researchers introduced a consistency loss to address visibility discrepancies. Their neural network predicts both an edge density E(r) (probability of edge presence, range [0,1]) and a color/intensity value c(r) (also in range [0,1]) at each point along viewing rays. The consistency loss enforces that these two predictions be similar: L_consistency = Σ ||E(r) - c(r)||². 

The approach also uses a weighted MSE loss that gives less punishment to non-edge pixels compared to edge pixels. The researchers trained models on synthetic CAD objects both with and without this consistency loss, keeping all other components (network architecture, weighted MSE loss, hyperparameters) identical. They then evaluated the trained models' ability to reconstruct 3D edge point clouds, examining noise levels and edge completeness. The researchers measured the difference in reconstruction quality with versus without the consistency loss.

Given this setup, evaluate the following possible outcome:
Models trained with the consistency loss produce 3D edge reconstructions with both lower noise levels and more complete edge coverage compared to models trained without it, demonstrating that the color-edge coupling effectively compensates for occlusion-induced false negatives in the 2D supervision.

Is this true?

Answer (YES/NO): NO